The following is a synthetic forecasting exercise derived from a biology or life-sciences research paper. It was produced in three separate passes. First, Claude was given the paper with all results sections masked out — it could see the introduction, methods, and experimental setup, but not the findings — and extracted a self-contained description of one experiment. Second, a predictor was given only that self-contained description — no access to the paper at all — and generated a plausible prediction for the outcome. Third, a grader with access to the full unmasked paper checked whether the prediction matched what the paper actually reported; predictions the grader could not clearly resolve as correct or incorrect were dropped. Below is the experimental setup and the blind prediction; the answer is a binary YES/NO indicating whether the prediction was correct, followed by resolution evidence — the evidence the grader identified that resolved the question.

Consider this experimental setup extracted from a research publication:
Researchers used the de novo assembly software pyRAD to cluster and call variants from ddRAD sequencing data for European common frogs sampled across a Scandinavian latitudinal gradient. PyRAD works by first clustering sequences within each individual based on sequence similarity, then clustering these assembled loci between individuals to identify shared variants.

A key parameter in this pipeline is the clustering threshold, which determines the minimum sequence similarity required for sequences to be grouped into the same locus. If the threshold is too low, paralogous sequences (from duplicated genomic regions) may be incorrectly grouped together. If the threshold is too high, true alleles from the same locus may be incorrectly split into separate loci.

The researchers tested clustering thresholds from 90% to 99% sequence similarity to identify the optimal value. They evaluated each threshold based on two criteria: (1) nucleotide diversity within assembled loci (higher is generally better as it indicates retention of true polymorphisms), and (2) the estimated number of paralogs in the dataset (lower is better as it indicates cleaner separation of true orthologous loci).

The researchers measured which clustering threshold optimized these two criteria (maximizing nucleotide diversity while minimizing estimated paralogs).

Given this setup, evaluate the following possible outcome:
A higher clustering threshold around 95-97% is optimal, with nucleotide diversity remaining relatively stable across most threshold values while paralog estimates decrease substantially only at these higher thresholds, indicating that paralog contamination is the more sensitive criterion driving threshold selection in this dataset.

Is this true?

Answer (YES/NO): NO